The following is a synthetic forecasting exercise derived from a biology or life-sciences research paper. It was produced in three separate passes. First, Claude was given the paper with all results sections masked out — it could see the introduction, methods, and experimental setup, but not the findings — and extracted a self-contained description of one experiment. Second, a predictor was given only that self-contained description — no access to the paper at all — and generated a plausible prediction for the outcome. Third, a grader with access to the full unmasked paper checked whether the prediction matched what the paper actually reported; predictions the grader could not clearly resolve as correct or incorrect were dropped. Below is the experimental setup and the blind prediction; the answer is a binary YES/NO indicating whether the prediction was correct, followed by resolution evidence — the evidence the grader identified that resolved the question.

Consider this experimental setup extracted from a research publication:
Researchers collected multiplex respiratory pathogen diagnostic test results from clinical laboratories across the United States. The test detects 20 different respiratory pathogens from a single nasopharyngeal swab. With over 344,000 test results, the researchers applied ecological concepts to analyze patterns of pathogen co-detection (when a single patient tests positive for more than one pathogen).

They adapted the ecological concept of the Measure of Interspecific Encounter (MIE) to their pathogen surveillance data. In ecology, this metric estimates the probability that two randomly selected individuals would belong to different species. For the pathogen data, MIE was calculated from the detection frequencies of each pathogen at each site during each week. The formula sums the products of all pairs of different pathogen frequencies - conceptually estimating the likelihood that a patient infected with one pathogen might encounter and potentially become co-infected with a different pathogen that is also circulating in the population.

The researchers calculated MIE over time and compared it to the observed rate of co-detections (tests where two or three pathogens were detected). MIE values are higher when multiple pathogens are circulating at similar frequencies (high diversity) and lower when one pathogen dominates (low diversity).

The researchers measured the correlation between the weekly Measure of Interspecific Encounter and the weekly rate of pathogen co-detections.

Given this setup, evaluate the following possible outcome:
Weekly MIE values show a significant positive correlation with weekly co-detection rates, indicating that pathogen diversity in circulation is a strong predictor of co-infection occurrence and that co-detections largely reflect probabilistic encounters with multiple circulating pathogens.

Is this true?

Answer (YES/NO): YES